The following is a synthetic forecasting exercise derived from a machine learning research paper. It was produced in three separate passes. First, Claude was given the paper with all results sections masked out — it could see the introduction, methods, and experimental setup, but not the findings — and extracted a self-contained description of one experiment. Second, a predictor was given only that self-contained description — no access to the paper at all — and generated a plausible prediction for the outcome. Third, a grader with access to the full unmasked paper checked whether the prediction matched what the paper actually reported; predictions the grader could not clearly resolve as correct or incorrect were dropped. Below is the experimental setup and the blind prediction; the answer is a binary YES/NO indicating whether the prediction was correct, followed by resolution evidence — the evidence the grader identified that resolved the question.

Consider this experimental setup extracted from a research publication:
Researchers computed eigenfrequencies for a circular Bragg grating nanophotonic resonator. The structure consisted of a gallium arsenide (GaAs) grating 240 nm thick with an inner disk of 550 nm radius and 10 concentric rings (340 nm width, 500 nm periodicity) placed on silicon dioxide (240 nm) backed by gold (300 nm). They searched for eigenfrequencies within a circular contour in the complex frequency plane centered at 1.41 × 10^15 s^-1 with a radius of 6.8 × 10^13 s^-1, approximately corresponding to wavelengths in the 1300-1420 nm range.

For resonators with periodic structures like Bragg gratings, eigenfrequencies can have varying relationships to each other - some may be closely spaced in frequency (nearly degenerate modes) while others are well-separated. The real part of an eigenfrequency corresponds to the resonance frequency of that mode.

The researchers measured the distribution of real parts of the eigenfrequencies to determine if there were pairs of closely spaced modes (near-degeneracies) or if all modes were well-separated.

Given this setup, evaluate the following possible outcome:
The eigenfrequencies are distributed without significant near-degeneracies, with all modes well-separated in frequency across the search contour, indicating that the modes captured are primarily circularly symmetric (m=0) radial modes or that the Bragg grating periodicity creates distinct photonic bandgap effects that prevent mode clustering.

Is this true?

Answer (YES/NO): NO